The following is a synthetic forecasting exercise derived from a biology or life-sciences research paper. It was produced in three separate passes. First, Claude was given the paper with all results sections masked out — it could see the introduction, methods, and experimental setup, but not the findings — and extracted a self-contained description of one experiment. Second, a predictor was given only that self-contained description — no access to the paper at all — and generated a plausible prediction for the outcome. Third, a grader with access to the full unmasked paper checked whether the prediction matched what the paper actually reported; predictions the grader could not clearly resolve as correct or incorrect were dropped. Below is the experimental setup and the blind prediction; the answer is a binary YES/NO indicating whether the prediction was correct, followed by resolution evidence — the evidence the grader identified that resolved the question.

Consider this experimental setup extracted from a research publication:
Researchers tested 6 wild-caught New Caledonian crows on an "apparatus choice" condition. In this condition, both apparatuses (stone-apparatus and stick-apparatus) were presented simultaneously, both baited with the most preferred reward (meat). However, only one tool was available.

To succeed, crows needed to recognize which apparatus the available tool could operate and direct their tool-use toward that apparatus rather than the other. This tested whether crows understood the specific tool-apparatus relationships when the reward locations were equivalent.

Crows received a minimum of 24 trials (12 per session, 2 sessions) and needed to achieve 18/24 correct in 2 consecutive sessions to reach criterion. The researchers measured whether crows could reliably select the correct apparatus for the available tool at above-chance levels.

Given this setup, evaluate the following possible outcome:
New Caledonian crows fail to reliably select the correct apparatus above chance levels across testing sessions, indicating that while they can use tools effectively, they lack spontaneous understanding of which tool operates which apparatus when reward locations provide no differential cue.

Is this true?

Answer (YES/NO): NO